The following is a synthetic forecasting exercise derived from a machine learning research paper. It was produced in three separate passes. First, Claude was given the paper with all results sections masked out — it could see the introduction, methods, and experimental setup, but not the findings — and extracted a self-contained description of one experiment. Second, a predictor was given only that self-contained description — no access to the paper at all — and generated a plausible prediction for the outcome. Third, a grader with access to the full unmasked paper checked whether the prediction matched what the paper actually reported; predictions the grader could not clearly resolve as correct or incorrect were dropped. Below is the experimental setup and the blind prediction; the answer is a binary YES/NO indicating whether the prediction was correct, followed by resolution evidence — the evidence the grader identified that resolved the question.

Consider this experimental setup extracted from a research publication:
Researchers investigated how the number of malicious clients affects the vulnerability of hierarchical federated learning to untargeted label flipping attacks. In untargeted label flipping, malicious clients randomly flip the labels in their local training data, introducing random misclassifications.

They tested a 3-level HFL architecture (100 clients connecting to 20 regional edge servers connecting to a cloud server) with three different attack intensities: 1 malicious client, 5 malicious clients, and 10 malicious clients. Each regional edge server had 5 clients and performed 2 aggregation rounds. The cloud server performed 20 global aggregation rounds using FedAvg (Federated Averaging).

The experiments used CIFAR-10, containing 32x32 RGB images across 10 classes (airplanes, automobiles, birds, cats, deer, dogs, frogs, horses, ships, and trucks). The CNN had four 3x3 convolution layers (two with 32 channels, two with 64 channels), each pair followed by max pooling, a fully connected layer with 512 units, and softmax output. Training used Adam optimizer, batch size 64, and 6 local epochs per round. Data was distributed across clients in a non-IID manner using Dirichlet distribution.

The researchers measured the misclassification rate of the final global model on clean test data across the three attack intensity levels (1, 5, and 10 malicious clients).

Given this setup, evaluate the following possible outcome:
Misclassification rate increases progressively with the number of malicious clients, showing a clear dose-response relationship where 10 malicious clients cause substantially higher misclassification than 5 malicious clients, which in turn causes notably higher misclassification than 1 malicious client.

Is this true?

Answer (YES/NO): NO